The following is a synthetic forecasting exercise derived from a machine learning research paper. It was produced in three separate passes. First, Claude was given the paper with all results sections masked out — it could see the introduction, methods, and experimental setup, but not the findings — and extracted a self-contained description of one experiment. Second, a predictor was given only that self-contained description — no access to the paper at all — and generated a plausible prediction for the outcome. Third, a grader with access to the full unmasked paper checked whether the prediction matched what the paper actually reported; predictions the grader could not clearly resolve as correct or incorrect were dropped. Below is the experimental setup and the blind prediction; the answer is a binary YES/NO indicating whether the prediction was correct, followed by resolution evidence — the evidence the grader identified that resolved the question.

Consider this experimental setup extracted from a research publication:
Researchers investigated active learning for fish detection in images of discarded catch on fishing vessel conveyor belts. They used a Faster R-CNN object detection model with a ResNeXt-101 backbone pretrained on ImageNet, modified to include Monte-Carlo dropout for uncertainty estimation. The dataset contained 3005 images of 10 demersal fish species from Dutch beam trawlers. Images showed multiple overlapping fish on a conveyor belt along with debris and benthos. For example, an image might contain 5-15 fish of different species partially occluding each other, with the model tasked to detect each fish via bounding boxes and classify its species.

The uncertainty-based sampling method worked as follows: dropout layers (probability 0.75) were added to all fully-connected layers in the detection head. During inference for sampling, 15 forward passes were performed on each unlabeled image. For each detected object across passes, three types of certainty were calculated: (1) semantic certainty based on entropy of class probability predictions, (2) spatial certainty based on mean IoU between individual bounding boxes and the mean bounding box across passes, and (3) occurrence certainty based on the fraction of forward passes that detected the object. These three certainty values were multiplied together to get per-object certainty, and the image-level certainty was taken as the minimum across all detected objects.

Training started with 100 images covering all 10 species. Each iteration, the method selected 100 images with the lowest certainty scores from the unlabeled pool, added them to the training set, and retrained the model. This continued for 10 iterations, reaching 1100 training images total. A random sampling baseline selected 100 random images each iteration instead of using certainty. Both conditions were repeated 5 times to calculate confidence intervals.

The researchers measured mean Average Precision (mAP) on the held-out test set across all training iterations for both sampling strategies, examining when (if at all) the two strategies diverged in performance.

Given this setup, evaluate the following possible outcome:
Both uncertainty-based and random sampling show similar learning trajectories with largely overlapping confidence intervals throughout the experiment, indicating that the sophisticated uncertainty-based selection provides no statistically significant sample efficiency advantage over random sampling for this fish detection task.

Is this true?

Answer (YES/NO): NO